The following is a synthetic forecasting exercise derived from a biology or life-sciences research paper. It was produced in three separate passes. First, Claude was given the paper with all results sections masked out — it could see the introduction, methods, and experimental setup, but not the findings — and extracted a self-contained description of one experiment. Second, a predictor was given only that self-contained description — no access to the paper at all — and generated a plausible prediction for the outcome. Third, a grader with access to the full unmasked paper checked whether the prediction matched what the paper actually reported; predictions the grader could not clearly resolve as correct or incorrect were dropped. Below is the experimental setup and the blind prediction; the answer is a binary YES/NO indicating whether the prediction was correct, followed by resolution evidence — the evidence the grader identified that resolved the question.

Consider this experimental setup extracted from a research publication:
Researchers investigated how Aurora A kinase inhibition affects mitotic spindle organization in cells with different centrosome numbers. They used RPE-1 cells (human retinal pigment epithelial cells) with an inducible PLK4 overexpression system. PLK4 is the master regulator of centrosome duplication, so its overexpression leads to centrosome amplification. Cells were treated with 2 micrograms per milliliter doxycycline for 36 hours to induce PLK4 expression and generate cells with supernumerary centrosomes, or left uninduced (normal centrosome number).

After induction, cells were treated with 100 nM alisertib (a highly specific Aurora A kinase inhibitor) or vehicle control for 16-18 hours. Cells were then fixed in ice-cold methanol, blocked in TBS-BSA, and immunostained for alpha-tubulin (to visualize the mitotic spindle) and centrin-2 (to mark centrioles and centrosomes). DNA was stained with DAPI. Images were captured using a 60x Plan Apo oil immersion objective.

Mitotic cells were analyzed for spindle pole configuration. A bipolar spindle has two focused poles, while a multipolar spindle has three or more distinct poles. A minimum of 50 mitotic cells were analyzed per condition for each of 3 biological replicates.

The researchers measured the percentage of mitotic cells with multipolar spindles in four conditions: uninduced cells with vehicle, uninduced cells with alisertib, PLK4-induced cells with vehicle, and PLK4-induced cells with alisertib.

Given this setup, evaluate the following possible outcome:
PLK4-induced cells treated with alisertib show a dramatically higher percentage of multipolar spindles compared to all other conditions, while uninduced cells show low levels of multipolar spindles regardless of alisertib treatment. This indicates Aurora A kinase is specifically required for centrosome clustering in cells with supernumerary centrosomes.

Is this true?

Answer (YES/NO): YES